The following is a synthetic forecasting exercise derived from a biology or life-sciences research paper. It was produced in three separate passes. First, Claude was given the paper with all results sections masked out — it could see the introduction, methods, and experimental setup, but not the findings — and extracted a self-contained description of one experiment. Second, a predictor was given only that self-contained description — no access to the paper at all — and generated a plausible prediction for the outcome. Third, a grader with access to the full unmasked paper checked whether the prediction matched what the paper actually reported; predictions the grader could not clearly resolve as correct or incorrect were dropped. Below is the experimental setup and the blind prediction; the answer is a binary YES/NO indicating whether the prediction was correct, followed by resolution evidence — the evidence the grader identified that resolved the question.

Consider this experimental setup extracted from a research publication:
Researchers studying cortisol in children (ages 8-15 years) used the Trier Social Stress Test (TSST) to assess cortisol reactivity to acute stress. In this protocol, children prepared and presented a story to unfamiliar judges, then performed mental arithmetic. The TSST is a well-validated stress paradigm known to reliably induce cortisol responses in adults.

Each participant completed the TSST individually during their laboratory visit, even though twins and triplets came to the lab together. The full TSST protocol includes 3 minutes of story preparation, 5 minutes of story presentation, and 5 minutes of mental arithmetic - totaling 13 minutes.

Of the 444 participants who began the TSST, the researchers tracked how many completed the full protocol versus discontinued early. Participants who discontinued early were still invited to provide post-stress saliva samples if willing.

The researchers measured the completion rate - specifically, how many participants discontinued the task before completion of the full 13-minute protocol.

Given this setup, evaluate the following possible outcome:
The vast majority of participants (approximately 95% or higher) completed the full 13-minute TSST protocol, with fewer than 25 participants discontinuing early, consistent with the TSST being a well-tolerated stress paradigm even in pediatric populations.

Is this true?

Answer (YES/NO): NO